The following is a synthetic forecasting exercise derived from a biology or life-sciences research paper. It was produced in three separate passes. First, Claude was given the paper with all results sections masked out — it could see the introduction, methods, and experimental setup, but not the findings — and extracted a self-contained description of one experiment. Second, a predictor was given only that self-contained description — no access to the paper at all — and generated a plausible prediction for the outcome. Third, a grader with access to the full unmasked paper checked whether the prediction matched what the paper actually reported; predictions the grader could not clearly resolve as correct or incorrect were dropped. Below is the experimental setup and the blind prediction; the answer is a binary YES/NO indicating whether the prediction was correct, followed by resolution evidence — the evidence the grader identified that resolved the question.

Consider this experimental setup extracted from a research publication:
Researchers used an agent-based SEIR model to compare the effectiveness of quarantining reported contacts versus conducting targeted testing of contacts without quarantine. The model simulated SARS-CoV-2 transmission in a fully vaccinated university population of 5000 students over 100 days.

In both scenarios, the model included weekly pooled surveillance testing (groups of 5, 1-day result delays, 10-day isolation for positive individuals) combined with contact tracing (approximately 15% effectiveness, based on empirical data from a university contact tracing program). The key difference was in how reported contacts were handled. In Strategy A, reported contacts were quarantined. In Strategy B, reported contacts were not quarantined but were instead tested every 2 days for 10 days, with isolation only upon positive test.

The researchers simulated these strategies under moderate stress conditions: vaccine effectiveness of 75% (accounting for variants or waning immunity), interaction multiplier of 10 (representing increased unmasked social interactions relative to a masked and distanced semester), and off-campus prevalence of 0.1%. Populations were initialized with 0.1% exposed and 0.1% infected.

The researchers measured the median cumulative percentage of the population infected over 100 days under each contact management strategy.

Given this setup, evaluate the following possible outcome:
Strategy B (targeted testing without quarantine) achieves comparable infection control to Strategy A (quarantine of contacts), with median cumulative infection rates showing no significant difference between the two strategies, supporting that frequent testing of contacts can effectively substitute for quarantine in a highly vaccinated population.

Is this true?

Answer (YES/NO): YES